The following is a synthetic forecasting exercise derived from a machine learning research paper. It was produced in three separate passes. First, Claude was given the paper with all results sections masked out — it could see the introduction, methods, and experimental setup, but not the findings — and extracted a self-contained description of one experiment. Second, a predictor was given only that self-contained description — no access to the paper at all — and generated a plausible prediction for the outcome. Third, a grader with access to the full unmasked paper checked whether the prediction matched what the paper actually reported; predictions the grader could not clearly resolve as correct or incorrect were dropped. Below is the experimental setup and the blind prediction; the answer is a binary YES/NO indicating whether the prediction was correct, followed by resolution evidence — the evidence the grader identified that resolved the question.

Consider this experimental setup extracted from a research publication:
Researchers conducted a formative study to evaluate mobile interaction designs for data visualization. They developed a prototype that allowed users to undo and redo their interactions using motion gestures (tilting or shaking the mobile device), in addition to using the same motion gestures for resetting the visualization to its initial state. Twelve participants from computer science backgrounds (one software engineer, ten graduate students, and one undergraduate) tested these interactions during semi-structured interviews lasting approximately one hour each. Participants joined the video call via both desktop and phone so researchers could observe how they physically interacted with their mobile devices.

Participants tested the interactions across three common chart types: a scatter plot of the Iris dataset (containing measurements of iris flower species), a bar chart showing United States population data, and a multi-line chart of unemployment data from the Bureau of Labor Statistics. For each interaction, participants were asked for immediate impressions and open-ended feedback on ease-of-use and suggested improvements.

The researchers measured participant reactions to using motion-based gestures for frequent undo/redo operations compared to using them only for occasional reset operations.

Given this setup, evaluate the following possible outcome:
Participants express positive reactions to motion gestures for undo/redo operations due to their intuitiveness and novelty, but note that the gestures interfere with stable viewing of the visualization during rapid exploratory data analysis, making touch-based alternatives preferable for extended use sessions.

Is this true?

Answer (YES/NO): NO